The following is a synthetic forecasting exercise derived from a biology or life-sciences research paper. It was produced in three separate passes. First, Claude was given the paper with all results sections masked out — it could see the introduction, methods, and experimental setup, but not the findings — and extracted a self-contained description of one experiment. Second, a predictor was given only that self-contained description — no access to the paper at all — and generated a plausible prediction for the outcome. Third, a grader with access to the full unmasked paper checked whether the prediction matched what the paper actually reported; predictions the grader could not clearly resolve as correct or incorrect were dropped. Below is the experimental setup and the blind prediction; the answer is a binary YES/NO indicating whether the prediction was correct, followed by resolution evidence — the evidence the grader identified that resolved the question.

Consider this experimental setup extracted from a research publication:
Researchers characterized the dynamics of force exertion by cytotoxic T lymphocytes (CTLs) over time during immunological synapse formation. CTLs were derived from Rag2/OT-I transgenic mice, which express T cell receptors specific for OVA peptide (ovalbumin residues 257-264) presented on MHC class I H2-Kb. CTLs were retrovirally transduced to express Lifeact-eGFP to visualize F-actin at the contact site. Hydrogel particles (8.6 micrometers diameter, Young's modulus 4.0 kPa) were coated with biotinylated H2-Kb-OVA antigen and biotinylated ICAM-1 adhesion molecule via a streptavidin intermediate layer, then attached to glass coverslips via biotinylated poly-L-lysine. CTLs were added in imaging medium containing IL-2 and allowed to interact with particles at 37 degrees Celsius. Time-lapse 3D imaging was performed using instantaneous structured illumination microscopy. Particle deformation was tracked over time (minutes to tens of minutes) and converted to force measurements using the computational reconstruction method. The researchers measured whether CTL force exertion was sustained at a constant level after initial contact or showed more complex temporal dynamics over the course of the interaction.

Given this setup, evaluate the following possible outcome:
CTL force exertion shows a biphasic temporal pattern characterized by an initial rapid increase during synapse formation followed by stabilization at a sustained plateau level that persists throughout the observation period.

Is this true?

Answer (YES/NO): NO